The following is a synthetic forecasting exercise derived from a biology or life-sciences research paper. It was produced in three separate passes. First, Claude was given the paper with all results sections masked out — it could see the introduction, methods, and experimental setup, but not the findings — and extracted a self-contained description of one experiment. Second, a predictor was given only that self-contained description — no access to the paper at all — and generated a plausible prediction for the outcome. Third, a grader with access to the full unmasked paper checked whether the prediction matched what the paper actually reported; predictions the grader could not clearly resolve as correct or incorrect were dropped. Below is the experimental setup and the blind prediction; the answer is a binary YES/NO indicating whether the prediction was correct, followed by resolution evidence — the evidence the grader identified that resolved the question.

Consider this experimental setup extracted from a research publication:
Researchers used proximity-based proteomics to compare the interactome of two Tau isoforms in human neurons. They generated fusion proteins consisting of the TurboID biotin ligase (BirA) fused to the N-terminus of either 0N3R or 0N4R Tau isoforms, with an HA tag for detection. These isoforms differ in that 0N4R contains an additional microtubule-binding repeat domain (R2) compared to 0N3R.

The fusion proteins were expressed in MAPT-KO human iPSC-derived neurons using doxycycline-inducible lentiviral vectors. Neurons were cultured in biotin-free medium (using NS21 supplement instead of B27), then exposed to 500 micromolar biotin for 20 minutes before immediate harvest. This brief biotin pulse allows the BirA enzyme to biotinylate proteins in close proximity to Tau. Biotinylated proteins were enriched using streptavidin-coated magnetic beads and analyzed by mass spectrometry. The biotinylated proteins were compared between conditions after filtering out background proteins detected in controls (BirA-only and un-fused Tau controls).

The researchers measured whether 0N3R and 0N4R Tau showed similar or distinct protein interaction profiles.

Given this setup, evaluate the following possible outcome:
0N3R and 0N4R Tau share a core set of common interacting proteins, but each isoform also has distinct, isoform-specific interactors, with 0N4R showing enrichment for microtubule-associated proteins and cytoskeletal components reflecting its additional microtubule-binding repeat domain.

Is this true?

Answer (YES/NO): NO